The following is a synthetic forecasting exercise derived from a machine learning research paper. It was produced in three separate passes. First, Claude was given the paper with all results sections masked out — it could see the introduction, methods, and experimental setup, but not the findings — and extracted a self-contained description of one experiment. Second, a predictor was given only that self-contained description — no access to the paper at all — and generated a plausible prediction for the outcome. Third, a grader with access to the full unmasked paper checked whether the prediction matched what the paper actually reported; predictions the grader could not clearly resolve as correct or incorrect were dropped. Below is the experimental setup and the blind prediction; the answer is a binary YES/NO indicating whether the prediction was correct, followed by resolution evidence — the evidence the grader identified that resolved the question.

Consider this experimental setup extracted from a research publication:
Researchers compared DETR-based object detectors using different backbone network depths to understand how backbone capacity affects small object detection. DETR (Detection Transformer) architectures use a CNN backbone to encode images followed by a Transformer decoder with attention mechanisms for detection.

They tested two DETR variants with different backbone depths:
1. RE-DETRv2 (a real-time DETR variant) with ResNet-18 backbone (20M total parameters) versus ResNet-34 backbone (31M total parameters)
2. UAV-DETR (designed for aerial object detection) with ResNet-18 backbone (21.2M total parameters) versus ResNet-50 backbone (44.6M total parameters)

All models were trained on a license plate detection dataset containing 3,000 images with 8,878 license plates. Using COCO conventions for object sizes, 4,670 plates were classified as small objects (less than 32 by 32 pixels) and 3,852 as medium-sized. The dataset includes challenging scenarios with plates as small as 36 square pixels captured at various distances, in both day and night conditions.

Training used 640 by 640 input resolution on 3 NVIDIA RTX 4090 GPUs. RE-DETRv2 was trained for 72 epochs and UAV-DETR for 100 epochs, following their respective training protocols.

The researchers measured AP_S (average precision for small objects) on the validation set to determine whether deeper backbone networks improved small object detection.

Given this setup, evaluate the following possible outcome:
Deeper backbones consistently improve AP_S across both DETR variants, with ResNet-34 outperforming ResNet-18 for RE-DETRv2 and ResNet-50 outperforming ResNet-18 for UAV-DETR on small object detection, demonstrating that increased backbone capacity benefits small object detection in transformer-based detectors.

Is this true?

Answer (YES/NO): NO